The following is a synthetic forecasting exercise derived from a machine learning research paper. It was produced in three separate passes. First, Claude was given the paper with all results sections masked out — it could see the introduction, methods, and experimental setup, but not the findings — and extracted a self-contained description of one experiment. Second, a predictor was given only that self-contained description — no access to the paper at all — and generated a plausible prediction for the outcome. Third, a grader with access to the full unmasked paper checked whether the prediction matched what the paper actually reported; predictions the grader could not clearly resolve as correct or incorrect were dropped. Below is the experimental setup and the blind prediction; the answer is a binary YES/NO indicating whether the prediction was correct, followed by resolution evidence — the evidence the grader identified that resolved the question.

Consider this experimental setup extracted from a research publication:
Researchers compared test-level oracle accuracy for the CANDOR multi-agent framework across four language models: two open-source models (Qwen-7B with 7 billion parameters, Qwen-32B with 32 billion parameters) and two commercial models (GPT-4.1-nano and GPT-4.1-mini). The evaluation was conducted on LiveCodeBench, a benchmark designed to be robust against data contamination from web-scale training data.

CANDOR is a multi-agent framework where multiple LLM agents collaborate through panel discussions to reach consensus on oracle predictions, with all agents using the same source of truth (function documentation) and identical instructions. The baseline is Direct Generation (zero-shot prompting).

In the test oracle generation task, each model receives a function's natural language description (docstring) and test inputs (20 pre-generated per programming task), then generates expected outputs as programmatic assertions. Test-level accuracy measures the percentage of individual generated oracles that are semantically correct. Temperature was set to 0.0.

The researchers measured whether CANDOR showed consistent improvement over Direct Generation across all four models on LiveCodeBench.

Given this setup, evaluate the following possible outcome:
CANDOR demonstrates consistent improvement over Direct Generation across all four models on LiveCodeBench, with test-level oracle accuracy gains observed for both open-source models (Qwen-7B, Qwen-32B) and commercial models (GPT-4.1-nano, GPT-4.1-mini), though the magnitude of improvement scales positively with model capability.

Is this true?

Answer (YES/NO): NO